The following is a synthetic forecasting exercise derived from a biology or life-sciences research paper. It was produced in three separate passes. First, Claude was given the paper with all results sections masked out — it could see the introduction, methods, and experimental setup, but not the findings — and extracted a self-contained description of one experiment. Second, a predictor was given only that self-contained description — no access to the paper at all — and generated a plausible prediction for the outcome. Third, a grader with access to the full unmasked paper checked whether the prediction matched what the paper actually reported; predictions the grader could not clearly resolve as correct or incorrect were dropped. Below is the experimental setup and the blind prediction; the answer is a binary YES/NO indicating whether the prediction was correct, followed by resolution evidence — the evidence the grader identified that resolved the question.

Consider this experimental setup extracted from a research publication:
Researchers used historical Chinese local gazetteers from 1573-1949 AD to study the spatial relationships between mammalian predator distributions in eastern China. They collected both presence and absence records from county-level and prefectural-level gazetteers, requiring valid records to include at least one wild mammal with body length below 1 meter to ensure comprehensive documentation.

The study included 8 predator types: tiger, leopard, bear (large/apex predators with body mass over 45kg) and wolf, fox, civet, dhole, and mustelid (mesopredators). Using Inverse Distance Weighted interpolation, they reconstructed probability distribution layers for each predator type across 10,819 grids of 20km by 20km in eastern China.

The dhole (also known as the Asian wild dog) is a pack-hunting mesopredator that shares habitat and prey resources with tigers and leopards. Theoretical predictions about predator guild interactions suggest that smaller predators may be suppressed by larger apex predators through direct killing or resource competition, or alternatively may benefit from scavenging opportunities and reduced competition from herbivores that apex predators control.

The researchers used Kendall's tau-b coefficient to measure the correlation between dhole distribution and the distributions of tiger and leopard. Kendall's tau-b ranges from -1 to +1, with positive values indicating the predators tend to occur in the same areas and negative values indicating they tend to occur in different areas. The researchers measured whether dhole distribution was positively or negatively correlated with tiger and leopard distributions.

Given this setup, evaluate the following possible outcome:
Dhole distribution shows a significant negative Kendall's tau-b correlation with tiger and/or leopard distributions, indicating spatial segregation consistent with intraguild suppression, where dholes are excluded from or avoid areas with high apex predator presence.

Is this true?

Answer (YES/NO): NO